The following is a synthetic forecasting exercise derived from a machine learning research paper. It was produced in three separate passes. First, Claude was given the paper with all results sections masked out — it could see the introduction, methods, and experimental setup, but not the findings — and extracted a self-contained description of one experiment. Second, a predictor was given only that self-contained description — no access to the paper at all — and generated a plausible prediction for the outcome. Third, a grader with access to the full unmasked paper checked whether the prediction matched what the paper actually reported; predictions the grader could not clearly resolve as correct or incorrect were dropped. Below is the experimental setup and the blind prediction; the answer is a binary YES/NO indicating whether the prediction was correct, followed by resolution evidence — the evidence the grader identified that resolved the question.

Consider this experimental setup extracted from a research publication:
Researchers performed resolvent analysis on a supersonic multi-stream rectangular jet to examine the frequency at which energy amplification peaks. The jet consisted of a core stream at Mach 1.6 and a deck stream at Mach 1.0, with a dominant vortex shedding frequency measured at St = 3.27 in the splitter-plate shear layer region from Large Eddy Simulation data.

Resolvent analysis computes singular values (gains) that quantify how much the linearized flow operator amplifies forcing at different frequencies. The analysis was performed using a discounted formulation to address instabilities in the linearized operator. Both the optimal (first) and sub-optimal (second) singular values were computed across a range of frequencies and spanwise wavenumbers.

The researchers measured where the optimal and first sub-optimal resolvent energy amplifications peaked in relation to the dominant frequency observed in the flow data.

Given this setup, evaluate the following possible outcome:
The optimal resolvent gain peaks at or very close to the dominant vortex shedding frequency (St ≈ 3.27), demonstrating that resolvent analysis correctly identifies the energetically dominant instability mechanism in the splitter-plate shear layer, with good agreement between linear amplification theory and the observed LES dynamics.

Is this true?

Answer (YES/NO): NO